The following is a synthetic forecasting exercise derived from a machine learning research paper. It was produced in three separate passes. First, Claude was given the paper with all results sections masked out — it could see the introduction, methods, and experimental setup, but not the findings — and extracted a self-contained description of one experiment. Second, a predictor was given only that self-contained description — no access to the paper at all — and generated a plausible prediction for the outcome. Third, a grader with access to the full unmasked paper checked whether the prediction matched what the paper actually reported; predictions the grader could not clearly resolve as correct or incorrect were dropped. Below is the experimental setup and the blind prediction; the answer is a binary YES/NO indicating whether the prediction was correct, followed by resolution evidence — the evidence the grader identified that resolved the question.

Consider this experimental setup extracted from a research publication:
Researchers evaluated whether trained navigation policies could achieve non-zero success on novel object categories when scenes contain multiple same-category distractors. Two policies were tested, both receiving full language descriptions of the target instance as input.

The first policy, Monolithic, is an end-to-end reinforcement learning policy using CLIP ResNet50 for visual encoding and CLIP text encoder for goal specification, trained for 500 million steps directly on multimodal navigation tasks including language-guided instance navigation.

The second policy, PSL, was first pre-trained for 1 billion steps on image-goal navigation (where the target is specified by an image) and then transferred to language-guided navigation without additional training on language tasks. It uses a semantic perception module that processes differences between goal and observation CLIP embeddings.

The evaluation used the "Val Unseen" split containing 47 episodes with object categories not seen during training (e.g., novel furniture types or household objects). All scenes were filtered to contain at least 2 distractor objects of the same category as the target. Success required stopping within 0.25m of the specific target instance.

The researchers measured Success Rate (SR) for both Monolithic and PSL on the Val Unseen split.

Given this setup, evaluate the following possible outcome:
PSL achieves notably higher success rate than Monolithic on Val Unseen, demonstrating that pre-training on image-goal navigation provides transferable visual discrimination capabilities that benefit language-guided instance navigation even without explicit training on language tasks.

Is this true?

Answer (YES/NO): YES